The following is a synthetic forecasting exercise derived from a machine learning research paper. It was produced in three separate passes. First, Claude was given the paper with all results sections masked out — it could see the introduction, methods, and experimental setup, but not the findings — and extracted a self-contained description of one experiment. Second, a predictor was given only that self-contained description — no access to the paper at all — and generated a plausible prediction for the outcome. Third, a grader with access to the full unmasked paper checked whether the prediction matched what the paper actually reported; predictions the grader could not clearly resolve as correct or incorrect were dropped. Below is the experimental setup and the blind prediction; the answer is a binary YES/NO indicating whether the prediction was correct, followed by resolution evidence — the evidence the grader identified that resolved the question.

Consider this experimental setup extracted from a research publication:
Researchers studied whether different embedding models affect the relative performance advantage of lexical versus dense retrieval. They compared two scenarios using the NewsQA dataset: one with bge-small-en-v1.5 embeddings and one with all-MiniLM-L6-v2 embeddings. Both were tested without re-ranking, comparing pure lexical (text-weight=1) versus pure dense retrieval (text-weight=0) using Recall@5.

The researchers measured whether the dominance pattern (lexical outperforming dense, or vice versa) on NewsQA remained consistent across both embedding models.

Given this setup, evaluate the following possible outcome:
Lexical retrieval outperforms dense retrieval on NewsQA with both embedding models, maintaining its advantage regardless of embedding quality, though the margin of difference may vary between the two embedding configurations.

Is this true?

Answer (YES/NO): YES